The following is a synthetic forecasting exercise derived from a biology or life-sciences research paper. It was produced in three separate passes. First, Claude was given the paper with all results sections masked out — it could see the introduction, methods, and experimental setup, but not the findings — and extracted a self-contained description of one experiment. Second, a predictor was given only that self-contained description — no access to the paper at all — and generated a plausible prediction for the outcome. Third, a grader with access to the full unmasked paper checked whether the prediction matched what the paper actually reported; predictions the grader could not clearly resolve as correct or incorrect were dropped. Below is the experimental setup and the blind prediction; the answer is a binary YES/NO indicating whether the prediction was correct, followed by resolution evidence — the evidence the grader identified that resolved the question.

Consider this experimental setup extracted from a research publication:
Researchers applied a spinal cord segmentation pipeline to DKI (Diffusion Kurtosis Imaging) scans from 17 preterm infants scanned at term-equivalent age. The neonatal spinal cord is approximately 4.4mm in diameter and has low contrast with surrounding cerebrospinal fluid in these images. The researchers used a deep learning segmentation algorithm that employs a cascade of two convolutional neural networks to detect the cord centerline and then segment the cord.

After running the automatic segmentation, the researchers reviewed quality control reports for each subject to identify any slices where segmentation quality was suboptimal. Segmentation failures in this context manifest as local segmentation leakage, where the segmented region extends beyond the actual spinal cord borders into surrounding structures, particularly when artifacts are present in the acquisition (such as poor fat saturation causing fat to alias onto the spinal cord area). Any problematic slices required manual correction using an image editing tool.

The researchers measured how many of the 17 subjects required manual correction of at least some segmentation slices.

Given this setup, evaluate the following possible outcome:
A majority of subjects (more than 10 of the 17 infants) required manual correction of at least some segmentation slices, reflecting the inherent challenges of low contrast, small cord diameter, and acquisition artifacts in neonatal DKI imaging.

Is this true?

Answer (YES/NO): NO